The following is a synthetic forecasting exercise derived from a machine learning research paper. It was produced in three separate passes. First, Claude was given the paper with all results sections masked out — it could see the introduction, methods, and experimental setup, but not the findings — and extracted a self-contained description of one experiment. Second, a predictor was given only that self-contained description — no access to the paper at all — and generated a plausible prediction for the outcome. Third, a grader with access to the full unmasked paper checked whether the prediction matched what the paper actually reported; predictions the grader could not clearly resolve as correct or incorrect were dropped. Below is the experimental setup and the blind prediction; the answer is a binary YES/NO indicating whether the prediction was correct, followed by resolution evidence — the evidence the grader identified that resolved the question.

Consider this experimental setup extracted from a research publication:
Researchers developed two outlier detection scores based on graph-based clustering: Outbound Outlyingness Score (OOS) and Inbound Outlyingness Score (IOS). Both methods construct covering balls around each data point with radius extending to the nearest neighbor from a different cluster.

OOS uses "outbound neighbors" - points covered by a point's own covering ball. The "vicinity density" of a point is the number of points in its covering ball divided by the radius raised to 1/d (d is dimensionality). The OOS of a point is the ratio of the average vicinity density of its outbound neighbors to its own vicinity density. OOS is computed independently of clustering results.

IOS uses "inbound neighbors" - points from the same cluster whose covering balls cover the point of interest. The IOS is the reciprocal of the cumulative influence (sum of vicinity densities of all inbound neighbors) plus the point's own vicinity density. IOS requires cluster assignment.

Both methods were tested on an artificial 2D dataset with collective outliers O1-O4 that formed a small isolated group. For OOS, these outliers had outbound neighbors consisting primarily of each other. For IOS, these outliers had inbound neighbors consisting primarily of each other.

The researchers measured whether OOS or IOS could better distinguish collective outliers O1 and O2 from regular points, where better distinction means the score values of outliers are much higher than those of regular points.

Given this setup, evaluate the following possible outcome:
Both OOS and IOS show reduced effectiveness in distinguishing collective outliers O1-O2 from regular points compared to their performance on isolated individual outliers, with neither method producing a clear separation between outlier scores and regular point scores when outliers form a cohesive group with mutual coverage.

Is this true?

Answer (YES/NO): NO